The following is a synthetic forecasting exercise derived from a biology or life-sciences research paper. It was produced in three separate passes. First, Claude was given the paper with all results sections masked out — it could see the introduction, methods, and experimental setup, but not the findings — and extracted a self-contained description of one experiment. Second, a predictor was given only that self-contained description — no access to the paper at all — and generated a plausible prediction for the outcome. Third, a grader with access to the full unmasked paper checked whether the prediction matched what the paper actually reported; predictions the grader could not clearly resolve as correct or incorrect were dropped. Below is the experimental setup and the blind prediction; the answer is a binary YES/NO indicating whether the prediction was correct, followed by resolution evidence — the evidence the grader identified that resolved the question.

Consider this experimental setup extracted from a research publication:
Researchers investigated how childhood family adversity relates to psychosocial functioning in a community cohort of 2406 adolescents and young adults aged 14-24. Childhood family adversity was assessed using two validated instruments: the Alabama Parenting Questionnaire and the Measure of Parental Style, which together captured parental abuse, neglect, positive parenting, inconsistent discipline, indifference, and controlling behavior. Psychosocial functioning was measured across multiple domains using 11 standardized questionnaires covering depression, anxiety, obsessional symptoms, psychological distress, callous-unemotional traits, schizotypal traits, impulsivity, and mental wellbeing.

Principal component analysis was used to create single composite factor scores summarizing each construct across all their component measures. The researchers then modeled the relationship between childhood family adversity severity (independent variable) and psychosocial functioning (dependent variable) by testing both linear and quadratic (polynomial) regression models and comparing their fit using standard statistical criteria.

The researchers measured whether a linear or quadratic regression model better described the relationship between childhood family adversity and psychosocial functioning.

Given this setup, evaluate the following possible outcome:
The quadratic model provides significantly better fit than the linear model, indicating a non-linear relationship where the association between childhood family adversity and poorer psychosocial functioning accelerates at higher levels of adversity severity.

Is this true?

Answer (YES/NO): YES